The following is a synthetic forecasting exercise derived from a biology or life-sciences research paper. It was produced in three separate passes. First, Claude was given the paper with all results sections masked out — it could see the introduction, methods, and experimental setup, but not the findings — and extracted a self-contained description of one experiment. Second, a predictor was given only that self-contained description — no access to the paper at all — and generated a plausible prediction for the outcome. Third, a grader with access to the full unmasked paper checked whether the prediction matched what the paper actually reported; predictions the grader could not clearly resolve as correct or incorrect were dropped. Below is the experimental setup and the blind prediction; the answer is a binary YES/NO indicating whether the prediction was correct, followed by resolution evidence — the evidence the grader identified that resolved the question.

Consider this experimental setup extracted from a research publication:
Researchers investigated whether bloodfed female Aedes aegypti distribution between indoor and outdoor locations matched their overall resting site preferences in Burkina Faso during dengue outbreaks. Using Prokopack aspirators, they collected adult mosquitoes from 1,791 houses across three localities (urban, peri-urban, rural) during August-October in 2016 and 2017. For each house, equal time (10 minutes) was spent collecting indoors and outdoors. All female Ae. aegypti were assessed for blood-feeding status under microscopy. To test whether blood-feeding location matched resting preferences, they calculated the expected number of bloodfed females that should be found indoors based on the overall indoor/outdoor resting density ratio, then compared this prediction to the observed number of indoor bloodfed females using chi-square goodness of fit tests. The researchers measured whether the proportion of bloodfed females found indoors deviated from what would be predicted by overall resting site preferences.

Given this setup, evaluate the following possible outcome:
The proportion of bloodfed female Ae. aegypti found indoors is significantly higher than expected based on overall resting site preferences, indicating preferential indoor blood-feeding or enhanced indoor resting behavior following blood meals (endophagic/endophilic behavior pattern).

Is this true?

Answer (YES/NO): YES